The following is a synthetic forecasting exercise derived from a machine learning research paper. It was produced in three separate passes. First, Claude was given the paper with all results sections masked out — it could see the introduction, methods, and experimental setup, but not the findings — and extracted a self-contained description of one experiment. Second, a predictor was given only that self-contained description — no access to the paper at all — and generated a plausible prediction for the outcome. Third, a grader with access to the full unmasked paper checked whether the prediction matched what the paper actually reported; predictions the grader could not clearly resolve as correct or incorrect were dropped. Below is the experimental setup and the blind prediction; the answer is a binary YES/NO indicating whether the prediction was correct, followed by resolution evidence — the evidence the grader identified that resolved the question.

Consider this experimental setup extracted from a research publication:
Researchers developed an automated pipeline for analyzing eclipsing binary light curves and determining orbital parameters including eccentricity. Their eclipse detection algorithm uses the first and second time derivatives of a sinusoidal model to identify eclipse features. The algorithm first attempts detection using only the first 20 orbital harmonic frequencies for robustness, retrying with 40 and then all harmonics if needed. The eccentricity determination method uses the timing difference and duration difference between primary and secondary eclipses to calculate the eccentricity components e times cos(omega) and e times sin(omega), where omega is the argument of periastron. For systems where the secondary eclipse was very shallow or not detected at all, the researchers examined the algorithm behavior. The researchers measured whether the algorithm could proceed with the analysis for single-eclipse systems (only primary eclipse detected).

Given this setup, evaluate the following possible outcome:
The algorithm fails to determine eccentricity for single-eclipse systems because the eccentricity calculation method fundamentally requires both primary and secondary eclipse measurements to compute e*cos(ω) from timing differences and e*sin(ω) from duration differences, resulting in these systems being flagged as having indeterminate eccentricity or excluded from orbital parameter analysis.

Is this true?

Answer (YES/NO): YES